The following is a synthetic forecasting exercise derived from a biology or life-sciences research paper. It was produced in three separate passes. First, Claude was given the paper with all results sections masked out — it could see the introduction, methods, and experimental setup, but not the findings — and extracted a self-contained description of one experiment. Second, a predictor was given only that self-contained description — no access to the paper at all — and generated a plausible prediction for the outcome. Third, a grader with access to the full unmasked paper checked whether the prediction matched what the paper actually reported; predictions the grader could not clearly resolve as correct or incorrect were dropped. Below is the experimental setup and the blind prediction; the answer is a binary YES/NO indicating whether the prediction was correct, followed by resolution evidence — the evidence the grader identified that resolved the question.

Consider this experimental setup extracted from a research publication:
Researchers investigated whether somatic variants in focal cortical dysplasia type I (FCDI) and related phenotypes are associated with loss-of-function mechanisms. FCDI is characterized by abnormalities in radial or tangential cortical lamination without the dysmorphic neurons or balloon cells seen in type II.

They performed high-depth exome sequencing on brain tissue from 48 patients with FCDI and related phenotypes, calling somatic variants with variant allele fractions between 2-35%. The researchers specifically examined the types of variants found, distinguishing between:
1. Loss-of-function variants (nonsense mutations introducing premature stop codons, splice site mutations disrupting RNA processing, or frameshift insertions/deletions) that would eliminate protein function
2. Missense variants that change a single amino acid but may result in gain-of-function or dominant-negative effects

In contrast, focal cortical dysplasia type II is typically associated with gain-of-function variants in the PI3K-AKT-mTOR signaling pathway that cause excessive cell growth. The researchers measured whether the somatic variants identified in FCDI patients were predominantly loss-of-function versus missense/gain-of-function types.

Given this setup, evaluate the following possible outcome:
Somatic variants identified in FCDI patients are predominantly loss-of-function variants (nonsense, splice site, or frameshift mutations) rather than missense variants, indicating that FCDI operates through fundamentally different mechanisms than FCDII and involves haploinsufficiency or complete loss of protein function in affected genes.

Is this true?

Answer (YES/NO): NO